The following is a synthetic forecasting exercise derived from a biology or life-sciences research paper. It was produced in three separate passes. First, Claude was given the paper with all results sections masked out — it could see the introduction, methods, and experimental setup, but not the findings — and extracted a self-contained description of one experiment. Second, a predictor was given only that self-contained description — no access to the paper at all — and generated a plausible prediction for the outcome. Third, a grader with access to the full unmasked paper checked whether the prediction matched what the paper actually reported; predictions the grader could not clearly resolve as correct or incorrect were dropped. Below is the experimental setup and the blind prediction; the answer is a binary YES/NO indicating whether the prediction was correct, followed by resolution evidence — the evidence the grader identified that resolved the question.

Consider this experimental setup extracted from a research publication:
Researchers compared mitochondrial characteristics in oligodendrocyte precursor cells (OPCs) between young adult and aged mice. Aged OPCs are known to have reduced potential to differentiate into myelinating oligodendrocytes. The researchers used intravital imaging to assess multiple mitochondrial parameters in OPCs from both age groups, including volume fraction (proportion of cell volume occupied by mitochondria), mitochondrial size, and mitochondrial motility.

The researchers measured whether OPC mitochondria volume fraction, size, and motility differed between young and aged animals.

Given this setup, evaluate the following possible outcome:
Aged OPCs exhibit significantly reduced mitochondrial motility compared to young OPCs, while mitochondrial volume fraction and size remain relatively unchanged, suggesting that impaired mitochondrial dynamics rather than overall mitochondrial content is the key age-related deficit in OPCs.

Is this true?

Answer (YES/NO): NO